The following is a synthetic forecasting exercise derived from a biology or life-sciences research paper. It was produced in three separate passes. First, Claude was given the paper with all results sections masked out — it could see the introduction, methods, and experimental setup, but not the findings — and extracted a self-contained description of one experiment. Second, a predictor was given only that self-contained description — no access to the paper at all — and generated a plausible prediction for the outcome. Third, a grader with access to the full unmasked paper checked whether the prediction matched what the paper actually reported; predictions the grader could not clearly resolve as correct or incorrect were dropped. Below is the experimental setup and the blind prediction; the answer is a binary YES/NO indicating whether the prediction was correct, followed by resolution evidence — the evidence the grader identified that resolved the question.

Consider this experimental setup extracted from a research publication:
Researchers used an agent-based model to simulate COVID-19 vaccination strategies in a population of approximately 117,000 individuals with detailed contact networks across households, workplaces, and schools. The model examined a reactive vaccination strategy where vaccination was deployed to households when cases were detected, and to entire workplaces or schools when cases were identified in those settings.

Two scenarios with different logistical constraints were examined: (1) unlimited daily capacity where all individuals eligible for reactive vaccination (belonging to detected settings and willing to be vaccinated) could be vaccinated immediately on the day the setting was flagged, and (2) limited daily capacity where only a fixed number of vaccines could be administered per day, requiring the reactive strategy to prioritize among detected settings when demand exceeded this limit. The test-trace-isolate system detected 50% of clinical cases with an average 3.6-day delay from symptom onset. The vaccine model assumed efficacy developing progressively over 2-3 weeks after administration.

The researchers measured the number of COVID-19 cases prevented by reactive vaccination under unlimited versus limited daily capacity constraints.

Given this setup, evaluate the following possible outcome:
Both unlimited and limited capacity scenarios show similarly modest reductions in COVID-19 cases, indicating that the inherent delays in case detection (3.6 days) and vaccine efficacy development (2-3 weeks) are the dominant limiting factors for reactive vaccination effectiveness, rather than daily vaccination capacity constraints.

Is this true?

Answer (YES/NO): NO